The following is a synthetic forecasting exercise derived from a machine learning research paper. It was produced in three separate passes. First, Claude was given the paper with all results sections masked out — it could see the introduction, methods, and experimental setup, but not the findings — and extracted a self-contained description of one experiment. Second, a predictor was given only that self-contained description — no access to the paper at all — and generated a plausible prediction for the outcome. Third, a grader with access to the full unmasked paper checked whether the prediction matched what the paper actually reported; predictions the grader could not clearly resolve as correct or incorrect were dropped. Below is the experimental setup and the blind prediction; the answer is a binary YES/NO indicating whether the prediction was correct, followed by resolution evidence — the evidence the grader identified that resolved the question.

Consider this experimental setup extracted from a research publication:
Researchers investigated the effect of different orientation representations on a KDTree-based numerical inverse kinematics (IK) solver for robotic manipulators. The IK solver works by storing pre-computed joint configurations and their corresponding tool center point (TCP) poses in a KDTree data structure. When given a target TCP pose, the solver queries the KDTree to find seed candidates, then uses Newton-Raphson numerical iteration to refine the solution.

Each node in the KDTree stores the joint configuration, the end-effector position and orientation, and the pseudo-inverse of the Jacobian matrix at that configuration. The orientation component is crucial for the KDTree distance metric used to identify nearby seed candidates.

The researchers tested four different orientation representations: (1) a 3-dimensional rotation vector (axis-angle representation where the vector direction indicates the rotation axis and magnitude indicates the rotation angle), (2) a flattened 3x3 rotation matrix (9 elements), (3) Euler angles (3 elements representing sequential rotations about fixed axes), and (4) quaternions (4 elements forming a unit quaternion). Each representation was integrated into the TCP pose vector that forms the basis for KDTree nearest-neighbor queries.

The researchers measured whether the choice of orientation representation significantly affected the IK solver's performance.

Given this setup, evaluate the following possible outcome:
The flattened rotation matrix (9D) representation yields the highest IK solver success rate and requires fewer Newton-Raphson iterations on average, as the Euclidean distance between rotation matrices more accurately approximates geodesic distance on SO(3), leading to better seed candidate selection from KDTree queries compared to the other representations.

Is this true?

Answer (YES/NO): NO